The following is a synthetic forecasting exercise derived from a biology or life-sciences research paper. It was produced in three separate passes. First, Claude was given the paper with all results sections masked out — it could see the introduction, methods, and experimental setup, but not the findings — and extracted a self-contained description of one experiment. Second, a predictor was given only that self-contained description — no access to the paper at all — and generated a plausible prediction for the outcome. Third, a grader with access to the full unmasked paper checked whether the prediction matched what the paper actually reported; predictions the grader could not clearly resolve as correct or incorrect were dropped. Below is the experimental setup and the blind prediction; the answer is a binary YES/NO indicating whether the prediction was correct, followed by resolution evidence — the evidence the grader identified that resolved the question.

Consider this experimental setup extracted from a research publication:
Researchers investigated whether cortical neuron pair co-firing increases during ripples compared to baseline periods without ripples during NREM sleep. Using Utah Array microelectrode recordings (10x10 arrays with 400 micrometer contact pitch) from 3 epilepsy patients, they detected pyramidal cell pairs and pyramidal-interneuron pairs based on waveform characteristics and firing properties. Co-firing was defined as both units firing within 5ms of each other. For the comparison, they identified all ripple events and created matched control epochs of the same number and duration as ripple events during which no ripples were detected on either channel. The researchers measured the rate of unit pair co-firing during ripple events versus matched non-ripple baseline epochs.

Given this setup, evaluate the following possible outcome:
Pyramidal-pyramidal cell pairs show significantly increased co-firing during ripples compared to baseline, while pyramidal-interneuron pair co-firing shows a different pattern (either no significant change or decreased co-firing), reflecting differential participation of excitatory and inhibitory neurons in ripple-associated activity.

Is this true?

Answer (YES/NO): NO